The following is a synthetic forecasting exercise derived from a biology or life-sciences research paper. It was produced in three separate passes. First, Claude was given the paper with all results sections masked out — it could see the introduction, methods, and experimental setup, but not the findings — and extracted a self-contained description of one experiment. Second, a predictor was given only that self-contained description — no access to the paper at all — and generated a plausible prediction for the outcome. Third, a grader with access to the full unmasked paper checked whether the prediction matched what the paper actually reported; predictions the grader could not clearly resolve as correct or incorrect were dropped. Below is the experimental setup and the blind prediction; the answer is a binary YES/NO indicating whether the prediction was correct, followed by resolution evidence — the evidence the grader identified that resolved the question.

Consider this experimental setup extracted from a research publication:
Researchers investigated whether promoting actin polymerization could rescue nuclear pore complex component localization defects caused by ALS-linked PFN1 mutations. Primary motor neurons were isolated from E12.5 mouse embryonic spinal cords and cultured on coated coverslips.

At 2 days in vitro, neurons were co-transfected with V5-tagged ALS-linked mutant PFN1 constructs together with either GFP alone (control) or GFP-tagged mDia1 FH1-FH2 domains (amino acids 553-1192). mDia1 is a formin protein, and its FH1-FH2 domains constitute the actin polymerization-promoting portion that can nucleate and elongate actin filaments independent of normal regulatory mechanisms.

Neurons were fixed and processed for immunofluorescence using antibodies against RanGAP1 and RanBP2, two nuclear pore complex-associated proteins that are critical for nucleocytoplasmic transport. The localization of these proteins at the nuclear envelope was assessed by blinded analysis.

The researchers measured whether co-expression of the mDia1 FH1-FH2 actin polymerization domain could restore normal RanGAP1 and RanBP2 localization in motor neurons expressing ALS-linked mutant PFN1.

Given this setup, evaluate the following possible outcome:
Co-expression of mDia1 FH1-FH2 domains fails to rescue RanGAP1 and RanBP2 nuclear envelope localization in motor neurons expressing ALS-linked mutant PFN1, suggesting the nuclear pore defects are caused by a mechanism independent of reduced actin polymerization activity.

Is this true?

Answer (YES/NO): NO